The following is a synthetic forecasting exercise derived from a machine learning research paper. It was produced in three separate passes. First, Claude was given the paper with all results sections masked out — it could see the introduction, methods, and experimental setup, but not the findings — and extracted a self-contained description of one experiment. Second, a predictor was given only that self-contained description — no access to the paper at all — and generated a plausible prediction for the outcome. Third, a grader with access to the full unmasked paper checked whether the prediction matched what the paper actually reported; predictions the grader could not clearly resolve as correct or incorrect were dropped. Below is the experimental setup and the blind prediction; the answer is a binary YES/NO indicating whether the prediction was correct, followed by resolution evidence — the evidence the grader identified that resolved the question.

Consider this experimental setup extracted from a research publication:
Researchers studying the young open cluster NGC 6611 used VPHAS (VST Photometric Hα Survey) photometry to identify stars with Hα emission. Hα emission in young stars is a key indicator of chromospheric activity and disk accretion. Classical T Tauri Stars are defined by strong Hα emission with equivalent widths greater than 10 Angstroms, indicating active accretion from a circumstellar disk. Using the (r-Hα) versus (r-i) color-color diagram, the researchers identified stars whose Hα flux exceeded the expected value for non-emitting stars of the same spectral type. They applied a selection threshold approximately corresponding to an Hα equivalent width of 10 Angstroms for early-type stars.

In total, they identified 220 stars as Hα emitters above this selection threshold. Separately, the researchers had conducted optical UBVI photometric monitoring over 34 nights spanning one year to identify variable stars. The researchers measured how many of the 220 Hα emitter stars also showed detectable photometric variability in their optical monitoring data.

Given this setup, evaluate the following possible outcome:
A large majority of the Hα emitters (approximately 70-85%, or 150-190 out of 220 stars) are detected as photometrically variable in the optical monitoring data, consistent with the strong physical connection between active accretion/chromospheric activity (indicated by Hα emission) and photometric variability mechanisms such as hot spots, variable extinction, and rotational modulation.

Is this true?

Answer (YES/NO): NO